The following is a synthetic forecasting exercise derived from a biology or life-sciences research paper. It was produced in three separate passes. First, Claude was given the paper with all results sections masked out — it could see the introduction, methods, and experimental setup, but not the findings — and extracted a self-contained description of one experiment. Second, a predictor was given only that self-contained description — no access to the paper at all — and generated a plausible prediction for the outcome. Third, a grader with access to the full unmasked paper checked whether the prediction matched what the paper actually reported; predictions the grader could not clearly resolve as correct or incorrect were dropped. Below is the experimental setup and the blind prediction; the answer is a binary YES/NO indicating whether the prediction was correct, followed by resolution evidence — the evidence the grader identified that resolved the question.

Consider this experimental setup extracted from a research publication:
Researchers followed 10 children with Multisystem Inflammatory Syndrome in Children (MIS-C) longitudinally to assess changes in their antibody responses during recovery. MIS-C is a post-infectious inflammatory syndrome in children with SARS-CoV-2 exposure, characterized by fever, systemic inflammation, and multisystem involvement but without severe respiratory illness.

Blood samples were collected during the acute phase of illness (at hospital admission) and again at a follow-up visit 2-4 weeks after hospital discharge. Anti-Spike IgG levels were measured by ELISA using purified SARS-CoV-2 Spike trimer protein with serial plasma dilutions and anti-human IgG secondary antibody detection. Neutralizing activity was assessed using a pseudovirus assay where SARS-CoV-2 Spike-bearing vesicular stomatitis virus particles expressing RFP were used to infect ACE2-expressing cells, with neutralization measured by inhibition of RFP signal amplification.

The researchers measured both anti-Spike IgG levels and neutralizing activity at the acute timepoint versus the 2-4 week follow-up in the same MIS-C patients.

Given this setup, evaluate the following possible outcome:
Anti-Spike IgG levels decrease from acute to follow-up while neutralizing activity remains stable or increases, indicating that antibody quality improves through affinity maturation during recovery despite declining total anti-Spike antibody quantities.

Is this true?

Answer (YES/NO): NO